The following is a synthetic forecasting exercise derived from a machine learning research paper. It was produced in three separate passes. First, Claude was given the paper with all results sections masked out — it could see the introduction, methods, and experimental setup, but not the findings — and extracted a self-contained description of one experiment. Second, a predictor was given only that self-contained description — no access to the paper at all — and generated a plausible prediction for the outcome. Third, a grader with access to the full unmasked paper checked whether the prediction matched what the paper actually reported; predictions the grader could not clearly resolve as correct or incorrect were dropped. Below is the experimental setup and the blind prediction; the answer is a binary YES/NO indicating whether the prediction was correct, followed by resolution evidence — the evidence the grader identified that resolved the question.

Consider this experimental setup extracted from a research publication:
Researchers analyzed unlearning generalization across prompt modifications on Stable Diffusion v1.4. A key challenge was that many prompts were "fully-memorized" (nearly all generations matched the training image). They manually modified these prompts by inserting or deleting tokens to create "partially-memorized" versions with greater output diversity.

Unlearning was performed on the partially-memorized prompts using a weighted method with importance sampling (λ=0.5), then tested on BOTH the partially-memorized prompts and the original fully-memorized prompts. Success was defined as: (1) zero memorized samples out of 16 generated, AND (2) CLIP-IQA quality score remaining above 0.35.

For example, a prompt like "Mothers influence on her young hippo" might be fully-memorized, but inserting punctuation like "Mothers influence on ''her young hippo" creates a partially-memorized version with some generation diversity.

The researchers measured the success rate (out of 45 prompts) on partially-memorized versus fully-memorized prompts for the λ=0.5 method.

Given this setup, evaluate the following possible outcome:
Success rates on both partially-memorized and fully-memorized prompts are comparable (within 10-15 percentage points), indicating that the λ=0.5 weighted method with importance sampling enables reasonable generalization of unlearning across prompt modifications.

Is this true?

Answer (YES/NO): NO